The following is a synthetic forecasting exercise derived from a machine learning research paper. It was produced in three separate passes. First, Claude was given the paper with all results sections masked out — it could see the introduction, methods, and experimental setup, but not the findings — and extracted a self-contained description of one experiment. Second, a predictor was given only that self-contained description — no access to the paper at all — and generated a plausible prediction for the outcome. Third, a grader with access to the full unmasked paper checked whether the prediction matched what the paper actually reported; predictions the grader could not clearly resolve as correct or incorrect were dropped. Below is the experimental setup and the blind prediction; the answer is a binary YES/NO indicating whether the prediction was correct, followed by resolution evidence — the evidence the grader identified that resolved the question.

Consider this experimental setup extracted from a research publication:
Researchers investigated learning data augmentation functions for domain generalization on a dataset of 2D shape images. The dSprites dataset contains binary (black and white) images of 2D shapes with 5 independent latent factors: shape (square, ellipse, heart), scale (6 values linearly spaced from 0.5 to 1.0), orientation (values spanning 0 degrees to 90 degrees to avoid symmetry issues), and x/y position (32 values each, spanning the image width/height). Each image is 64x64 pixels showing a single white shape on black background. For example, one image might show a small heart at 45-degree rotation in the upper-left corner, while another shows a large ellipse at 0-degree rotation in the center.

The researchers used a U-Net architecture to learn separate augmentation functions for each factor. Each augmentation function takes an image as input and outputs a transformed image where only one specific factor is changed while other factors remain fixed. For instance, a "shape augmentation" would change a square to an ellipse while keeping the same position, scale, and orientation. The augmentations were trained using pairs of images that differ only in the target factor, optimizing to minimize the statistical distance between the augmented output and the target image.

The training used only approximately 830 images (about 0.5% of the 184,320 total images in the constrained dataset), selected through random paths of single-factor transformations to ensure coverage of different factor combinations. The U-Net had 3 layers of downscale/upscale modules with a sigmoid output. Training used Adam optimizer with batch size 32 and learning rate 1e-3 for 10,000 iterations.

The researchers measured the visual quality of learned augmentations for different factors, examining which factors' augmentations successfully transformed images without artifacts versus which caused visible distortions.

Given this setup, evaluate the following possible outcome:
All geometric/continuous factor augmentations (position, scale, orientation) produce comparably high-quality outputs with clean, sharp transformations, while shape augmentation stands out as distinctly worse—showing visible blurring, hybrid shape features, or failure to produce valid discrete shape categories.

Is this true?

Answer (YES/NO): NO